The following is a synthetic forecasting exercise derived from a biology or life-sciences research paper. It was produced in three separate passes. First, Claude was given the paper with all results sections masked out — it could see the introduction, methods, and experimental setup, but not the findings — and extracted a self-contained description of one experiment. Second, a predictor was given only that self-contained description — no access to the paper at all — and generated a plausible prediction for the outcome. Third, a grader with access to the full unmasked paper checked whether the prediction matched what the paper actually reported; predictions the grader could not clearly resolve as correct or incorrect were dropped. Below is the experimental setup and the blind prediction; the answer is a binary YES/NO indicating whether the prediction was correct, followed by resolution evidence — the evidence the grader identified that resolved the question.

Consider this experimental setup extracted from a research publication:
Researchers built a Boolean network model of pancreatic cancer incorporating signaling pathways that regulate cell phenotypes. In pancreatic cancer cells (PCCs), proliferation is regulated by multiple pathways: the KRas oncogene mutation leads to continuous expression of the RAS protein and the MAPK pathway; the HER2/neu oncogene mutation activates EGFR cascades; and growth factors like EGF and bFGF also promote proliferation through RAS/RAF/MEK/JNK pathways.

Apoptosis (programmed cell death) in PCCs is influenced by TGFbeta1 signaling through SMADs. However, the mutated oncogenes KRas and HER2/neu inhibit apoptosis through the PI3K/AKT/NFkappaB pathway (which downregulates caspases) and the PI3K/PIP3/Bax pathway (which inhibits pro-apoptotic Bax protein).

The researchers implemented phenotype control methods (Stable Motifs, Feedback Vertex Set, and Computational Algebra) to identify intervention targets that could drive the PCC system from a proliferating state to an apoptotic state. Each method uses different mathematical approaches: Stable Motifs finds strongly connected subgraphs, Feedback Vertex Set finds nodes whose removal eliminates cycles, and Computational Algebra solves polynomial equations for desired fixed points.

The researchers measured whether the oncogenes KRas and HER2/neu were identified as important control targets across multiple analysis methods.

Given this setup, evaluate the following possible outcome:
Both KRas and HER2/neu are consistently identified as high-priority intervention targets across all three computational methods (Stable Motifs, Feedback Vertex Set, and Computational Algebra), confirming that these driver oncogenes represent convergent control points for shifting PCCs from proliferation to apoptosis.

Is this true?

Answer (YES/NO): NO